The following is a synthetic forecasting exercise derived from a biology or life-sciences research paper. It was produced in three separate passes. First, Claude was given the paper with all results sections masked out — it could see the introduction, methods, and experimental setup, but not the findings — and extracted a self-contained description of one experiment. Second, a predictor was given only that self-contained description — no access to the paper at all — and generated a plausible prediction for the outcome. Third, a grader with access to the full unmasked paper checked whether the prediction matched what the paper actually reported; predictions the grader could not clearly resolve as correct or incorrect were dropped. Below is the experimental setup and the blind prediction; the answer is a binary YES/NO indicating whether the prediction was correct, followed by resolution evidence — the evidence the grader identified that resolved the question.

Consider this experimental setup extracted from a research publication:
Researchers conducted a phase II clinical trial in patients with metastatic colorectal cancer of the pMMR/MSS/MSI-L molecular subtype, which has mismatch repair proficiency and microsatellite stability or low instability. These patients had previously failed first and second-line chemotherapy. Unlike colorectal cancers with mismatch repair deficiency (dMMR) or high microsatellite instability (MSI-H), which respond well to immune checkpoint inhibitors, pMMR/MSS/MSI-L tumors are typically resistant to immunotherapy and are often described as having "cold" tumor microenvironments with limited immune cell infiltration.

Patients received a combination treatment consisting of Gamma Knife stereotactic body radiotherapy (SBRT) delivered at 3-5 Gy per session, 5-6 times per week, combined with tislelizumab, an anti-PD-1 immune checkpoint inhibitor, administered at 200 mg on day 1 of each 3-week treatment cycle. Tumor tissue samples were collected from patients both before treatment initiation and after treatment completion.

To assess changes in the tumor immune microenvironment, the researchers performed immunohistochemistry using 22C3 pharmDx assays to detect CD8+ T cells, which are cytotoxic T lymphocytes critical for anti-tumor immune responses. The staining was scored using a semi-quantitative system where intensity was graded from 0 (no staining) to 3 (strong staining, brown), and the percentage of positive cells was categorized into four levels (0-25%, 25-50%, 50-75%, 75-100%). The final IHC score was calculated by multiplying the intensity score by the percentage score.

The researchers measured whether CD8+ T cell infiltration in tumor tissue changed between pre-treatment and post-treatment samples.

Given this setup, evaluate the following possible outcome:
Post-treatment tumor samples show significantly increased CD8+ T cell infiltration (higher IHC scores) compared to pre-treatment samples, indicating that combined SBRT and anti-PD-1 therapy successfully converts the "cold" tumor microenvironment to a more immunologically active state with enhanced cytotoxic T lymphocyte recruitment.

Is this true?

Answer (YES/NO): YES